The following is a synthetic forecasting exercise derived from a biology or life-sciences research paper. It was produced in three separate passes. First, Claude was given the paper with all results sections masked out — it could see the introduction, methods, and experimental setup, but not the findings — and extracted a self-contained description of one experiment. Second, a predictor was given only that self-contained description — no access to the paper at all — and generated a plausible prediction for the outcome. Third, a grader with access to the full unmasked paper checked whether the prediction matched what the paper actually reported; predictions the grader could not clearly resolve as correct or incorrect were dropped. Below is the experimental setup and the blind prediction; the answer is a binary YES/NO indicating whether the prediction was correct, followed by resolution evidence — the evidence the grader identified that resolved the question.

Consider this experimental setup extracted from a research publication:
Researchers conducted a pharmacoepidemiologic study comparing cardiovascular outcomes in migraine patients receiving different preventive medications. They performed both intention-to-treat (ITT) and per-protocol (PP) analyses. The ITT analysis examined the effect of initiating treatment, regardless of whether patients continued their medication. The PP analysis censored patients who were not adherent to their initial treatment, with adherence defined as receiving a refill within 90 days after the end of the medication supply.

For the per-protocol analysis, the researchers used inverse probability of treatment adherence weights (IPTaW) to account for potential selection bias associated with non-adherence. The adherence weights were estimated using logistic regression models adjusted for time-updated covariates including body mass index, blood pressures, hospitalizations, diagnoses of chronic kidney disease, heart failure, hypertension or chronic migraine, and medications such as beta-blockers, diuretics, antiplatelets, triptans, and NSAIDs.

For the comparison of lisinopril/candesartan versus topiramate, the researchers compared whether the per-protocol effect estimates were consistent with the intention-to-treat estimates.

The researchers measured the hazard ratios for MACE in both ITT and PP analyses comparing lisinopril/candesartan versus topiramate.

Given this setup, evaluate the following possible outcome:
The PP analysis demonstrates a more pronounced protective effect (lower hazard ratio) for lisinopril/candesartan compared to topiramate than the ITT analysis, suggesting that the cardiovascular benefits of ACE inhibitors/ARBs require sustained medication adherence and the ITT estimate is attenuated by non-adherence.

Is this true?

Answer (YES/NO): NO